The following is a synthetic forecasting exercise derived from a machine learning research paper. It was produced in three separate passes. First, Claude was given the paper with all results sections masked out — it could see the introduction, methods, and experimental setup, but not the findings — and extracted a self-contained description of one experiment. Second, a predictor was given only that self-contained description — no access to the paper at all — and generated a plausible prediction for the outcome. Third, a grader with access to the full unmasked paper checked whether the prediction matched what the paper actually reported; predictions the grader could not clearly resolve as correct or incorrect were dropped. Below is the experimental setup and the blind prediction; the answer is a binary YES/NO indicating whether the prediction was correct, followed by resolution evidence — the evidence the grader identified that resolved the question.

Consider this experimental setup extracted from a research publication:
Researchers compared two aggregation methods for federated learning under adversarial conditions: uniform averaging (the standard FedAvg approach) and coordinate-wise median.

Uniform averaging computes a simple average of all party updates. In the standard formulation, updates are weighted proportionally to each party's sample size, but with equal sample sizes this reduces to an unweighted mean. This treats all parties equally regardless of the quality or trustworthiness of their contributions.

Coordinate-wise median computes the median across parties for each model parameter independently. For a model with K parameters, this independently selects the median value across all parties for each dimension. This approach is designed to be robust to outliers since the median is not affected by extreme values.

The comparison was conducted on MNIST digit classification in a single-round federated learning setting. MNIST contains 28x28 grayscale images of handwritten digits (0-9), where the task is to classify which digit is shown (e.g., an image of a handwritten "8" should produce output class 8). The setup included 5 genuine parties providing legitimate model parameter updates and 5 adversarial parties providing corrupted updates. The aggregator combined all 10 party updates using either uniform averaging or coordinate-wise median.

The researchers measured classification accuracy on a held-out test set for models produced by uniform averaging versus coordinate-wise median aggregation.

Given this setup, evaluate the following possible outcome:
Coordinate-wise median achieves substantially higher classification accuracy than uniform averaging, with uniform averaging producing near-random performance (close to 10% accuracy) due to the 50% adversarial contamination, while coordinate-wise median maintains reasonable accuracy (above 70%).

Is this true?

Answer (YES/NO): NO